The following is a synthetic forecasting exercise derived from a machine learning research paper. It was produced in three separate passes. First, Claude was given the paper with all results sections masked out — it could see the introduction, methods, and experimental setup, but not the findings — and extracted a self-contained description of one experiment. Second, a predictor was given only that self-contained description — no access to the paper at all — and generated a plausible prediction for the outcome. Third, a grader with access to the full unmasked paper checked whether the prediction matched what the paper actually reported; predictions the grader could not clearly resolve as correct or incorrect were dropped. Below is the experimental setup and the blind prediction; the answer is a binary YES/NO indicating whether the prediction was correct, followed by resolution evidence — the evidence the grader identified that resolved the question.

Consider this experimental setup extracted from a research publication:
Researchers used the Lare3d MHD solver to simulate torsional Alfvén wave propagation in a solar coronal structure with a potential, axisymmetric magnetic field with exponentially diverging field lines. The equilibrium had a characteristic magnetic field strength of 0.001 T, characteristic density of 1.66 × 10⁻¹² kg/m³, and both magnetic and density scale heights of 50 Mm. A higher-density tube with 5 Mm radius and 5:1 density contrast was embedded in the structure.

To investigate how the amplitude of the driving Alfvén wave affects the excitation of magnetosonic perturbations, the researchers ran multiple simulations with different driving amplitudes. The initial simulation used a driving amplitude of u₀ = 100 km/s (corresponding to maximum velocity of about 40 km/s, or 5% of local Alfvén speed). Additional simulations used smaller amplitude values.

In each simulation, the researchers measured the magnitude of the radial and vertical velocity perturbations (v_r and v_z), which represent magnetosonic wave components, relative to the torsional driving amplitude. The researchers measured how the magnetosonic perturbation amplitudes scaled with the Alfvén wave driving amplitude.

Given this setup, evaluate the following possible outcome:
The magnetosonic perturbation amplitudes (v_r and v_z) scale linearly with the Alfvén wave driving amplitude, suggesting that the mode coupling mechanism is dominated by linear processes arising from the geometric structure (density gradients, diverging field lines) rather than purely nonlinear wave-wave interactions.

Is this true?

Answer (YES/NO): NO